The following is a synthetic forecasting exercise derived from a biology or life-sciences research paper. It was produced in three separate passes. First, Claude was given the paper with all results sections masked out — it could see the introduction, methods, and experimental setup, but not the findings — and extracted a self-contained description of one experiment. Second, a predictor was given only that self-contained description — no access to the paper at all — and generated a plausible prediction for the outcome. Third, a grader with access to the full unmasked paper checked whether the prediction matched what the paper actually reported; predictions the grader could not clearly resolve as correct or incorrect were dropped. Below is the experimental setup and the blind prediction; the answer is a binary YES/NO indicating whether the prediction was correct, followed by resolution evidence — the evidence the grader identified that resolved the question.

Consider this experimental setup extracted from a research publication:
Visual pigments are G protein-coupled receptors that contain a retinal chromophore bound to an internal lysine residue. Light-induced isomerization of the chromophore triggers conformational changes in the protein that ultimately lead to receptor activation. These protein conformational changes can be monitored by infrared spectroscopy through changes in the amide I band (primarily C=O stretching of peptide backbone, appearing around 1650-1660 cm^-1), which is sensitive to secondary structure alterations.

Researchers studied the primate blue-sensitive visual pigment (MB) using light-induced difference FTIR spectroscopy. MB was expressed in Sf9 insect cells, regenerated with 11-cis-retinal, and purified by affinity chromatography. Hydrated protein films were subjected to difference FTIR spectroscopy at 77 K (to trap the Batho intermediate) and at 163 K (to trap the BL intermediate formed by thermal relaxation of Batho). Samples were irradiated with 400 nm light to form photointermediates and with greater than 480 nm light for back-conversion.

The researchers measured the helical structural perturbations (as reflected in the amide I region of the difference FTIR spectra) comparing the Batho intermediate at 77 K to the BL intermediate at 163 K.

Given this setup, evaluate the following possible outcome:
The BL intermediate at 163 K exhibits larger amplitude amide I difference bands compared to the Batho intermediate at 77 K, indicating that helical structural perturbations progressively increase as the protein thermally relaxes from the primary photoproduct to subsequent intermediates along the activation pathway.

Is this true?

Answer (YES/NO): NO